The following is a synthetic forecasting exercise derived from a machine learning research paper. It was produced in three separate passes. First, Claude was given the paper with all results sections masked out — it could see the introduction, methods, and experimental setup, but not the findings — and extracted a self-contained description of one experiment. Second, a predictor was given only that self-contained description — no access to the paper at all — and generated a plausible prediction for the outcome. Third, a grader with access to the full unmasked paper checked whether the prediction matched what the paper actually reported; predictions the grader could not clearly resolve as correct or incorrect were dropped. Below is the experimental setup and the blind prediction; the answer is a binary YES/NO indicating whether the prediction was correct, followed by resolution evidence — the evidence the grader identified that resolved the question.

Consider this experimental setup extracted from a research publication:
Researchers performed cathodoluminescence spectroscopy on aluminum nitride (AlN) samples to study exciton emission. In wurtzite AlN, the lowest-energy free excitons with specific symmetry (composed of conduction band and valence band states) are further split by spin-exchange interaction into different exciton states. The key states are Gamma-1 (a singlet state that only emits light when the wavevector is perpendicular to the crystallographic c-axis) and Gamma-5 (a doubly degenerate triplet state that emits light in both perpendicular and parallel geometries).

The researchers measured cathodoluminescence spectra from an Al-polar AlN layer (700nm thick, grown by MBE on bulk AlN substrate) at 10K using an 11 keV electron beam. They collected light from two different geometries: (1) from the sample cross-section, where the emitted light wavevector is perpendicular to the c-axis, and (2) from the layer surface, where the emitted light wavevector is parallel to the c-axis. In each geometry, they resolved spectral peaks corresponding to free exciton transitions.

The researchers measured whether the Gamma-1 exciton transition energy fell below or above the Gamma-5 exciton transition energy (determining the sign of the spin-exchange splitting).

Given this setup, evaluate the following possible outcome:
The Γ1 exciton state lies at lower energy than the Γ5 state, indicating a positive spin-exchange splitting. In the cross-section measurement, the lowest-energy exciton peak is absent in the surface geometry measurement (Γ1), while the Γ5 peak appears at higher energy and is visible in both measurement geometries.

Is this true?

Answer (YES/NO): NO